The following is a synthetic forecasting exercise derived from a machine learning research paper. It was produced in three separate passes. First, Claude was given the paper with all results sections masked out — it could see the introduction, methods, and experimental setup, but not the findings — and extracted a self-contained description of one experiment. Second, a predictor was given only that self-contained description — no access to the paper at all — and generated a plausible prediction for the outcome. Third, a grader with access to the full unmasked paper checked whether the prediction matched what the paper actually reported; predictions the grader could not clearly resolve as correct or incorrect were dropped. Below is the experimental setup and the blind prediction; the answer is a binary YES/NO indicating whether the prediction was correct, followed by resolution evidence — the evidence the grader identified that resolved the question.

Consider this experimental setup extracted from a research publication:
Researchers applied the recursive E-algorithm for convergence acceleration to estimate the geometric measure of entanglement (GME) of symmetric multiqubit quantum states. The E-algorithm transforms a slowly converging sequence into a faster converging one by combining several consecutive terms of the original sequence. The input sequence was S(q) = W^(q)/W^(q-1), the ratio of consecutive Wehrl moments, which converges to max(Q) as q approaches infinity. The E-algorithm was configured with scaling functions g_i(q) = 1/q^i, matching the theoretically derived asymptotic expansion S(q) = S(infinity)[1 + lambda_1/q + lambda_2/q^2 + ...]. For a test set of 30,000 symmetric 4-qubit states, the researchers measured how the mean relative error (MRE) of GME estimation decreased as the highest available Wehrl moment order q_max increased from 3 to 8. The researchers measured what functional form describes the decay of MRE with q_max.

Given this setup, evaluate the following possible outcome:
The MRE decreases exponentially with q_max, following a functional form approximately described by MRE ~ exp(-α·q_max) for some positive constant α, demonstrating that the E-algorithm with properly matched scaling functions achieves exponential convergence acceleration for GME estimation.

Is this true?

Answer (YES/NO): YES